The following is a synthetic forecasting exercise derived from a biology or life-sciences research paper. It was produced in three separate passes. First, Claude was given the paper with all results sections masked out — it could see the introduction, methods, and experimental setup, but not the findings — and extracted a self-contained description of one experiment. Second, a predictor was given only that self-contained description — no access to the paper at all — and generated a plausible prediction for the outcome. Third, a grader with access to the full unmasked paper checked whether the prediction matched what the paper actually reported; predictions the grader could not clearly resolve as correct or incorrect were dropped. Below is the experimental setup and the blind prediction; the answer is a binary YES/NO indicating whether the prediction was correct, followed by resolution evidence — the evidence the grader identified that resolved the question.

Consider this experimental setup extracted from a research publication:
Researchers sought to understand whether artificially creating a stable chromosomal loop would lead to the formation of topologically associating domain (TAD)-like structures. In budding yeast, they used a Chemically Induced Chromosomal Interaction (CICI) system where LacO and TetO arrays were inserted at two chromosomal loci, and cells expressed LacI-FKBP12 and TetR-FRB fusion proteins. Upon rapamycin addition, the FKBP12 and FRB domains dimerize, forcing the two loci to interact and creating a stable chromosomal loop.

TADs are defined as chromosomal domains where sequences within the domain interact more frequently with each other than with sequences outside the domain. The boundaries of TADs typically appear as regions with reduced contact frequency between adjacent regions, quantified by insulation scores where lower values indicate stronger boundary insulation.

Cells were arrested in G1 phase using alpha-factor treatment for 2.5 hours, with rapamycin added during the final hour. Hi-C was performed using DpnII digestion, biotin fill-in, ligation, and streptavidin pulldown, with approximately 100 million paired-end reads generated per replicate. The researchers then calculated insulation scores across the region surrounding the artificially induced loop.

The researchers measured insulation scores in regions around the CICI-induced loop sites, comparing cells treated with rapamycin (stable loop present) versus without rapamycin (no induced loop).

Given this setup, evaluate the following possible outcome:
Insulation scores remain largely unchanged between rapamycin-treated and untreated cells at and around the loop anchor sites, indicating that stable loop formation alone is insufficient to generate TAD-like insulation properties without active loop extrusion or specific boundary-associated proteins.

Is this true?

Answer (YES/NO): YES